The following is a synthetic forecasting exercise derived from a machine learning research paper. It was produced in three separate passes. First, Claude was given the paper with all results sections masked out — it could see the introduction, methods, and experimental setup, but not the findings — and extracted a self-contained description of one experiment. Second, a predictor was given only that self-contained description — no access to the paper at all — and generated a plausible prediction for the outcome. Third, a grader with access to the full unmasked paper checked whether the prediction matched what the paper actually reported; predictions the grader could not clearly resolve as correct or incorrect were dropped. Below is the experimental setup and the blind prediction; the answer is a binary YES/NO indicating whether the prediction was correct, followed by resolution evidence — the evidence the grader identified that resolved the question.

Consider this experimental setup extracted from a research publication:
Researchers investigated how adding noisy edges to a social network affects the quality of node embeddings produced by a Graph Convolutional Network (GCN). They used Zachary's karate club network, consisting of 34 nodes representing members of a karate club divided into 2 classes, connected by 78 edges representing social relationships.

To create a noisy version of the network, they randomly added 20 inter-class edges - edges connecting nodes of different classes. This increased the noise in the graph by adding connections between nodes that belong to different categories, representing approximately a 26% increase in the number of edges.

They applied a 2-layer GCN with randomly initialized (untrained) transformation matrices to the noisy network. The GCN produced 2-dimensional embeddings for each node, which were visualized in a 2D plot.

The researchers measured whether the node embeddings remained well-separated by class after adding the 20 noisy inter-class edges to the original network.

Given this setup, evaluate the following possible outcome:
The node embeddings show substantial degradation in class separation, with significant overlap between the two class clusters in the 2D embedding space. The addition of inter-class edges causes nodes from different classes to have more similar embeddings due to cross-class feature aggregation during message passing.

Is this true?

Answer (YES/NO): YES